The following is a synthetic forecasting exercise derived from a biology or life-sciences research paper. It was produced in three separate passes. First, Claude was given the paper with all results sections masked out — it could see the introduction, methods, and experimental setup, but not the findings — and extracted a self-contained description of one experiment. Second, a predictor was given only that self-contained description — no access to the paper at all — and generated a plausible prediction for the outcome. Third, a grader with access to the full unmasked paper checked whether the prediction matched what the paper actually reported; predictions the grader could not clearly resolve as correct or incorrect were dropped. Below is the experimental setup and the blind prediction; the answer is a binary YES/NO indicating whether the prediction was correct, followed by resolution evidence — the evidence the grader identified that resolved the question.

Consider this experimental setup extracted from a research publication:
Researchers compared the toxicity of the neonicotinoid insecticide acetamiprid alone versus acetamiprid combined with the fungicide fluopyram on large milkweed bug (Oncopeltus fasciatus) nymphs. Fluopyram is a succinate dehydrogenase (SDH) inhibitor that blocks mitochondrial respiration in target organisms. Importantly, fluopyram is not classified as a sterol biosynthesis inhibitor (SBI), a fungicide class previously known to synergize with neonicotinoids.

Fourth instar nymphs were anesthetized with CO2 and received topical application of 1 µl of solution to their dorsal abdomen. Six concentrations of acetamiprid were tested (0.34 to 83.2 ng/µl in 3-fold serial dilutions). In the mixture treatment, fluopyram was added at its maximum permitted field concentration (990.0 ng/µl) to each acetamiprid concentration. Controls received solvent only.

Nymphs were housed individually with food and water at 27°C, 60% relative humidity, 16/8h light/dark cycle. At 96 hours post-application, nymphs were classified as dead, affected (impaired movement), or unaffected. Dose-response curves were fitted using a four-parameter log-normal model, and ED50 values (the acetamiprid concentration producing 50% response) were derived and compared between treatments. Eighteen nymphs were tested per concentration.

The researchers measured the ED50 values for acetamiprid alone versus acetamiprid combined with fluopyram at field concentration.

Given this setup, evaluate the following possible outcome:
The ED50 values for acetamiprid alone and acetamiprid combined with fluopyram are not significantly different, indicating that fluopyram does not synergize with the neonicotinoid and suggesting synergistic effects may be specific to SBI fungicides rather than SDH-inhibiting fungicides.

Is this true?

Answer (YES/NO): YES